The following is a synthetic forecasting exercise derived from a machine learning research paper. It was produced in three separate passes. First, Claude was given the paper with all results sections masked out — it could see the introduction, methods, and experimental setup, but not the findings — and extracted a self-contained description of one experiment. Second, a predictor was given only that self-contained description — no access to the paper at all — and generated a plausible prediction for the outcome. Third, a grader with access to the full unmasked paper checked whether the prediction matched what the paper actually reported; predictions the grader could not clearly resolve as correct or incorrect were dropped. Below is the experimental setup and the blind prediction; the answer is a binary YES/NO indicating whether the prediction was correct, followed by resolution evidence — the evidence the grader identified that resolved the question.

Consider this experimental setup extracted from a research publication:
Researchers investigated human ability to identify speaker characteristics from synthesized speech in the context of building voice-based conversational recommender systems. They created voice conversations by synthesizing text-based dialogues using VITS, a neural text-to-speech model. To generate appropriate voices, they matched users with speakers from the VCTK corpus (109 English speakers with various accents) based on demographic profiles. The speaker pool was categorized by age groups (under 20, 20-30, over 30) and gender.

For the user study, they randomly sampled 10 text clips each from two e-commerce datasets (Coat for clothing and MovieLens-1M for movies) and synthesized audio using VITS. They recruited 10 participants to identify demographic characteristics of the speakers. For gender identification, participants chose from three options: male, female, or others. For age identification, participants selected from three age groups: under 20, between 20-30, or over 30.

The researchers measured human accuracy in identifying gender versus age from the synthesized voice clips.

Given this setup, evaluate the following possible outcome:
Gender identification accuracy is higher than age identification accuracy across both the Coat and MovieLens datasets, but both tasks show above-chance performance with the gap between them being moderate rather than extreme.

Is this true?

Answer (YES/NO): NO